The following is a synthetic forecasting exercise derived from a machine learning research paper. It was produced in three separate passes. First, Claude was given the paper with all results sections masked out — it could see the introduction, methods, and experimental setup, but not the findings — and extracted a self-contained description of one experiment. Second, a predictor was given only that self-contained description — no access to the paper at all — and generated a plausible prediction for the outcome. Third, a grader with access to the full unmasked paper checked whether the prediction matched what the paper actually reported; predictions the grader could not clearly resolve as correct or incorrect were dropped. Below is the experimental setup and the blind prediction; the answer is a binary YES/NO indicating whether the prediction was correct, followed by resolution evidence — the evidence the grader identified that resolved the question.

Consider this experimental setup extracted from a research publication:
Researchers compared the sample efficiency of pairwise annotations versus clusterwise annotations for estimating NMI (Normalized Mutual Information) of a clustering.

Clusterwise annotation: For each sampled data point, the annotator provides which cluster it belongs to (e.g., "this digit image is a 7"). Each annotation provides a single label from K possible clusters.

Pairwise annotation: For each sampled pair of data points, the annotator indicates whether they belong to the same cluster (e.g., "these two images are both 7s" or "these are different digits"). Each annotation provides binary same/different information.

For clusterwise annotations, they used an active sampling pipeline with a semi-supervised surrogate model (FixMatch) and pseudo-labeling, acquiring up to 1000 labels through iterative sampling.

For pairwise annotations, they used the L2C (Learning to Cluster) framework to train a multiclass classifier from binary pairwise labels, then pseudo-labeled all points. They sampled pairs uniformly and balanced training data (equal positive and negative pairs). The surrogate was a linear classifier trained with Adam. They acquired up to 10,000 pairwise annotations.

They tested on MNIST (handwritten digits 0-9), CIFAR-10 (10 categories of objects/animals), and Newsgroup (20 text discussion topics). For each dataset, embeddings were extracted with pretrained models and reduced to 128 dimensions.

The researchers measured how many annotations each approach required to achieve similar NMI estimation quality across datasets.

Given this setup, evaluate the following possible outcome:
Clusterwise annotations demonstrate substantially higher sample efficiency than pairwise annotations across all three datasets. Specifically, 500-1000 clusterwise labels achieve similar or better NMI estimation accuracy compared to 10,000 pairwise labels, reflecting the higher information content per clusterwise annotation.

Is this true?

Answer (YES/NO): YES